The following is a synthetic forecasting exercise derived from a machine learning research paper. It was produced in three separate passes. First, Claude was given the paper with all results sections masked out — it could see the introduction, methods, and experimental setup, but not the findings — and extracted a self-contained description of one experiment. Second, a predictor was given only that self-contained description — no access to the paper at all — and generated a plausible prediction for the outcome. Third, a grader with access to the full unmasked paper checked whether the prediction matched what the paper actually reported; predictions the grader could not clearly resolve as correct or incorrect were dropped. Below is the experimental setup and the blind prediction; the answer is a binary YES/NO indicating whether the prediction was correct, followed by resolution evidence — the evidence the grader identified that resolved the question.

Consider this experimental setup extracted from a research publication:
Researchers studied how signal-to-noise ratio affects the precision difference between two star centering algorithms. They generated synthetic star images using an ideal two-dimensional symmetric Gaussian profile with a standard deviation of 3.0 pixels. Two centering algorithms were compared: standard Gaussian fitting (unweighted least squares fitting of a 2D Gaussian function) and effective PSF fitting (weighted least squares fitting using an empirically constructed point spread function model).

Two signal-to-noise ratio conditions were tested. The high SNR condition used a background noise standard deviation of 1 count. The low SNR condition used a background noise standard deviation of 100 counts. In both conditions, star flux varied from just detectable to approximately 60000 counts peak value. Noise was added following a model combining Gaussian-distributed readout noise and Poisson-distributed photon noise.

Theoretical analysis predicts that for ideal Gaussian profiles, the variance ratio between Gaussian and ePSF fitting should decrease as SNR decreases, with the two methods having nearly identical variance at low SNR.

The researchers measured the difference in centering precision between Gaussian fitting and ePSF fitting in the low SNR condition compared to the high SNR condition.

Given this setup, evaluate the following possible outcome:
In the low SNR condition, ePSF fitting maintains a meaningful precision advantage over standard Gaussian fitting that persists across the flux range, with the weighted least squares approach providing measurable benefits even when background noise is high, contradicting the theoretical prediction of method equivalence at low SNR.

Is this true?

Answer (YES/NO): NO